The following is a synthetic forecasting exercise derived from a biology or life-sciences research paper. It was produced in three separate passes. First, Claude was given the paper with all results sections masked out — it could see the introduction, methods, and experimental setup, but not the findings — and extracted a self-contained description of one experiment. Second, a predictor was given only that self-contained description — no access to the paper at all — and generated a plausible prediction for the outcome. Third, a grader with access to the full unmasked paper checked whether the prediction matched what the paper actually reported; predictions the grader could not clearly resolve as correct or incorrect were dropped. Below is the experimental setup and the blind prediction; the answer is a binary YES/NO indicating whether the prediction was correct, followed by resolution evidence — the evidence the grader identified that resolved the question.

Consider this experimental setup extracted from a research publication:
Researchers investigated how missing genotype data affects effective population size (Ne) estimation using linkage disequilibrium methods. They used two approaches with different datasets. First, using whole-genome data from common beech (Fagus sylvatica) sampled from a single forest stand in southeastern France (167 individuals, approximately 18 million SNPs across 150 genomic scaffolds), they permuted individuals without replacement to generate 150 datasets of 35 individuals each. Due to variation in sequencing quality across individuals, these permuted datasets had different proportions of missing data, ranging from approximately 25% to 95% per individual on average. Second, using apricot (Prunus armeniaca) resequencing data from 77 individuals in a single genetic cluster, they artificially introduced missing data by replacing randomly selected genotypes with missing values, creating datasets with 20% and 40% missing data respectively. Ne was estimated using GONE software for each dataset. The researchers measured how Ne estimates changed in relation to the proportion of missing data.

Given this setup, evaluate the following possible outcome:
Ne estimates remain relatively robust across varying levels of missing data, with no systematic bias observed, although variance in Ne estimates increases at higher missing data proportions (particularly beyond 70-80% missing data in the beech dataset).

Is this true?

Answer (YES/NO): NO